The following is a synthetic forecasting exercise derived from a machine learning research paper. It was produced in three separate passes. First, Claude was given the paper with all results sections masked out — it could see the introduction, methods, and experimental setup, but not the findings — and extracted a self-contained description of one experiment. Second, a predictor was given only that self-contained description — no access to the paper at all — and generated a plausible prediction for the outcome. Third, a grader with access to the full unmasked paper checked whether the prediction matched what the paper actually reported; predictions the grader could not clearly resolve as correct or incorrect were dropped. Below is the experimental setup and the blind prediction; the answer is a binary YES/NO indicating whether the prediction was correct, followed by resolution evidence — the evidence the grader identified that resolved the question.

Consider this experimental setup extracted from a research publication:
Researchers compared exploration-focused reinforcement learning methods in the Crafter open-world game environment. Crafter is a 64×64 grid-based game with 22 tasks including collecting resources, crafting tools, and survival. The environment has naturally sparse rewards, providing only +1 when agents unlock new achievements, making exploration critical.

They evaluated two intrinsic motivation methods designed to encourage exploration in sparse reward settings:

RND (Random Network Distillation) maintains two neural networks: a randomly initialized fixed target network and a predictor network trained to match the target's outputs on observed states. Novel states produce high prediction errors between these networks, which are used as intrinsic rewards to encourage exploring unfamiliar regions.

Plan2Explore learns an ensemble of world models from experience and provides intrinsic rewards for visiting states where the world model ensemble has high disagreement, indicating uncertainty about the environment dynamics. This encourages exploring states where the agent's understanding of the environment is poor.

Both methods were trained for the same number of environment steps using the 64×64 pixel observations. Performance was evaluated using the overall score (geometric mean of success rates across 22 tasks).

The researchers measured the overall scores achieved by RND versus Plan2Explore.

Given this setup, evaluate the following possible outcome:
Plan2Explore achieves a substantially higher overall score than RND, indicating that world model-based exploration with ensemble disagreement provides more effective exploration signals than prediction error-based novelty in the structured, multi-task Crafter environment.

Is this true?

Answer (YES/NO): NO